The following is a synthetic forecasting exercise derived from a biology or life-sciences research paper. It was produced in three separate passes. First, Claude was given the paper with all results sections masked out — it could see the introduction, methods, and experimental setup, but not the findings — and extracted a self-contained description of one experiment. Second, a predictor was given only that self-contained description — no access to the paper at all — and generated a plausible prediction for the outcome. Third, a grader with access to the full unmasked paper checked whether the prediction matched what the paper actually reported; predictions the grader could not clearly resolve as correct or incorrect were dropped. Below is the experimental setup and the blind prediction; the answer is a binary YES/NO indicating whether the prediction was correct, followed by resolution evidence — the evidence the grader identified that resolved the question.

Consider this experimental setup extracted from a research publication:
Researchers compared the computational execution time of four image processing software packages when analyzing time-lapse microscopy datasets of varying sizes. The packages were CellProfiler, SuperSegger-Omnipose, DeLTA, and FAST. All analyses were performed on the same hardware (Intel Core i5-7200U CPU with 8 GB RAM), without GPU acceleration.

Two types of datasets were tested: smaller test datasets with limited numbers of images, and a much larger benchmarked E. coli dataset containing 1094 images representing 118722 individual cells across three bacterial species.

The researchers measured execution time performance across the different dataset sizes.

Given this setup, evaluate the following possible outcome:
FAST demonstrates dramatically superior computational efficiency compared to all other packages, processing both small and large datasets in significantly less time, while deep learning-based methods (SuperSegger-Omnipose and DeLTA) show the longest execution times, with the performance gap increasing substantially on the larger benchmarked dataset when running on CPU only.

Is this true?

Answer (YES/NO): NO